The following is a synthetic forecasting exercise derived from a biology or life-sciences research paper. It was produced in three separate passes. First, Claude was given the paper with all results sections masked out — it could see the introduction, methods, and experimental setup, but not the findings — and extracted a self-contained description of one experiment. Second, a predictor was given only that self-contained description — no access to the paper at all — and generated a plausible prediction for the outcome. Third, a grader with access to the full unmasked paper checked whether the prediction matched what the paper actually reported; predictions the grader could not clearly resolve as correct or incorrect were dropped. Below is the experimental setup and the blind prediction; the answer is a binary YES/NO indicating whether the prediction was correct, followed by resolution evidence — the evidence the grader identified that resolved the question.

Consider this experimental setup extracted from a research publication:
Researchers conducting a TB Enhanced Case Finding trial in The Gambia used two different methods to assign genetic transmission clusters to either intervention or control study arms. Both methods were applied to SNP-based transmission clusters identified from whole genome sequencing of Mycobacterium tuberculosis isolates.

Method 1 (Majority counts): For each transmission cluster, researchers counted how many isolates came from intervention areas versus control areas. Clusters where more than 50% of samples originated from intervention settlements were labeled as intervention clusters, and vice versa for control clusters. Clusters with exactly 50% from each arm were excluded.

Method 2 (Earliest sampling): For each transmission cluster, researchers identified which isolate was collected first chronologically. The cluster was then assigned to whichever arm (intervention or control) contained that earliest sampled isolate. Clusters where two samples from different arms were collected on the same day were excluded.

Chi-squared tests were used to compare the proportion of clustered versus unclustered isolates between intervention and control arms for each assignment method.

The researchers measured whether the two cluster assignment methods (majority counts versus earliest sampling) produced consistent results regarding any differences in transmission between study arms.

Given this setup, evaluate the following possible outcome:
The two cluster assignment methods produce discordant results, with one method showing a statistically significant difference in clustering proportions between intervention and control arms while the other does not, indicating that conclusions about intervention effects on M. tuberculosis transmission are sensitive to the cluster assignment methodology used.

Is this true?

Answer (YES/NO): NO